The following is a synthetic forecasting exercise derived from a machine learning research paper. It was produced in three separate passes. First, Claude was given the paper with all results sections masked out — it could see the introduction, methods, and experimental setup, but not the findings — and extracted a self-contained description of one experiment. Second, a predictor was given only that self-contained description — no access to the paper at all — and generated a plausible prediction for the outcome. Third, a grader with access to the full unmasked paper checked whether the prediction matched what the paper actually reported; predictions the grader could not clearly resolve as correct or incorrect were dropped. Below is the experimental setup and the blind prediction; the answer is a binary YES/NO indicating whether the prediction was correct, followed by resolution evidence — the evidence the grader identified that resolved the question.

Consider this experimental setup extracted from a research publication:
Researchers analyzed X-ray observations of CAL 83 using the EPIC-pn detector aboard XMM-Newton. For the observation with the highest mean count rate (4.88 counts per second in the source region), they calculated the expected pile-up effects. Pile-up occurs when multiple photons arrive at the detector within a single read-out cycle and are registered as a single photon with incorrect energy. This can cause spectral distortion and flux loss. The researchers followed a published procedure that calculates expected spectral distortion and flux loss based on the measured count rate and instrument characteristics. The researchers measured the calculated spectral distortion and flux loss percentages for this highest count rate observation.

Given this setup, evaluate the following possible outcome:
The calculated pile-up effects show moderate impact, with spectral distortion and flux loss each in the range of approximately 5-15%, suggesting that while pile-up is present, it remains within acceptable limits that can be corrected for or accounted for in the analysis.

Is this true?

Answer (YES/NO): NO